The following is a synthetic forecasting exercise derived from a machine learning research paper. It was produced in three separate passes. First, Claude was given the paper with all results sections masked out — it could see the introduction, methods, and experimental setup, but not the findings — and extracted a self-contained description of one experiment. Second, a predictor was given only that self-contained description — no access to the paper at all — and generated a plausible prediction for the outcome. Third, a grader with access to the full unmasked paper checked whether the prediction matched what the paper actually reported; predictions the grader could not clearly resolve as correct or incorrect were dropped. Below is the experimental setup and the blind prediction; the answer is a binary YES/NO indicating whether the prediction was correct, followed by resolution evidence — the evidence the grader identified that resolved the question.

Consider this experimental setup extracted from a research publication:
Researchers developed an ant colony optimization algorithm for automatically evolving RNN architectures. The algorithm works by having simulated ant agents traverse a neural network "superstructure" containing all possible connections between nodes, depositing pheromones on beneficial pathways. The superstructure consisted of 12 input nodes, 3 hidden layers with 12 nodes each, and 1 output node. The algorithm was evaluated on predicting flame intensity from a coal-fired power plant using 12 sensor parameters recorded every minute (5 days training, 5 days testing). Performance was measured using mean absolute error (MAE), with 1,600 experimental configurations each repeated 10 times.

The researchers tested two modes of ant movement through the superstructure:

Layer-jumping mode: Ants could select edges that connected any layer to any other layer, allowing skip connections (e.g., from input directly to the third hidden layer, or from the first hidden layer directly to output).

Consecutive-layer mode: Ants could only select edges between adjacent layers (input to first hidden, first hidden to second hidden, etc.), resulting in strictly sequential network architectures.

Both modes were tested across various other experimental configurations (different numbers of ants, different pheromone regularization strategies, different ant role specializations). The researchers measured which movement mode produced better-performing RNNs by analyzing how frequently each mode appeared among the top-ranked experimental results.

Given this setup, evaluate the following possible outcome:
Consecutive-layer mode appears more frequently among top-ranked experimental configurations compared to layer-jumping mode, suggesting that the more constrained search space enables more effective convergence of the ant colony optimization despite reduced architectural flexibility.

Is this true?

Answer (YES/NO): NO